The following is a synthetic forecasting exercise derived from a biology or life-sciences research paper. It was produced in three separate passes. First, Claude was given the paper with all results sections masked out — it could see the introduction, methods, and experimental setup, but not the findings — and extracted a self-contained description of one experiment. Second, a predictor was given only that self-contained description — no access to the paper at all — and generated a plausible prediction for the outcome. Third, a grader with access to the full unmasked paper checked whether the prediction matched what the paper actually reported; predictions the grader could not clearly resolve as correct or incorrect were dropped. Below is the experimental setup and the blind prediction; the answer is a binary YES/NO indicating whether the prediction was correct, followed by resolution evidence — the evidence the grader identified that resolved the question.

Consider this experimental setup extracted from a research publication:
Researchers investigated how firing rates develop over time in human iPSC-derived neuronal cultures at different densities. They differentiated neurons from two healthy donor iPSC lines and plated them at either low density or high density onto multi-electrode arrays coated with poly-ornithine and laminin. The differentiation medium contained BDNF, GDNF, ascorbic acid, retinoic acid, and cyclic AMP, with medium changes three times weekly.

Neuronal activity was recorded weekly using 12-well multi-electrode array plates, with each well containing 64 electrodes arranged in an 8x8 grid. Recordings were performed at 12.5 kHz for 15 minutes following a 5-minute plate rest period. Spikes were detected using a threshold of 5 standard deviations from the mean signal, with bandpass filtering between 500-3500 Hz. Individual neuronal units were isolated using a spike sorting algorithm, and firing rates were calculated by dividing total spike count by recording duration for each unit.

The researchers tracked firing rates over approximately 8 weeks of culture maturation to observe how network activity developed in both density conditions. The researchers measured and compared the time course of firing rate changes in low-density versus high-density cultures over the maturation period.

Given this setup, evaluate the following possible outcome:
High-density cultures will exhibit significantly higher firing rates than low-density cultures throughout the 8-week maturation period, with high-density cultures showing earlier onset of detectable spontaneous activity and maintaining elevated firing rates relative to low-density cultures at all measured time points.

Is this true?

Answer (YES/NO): NO